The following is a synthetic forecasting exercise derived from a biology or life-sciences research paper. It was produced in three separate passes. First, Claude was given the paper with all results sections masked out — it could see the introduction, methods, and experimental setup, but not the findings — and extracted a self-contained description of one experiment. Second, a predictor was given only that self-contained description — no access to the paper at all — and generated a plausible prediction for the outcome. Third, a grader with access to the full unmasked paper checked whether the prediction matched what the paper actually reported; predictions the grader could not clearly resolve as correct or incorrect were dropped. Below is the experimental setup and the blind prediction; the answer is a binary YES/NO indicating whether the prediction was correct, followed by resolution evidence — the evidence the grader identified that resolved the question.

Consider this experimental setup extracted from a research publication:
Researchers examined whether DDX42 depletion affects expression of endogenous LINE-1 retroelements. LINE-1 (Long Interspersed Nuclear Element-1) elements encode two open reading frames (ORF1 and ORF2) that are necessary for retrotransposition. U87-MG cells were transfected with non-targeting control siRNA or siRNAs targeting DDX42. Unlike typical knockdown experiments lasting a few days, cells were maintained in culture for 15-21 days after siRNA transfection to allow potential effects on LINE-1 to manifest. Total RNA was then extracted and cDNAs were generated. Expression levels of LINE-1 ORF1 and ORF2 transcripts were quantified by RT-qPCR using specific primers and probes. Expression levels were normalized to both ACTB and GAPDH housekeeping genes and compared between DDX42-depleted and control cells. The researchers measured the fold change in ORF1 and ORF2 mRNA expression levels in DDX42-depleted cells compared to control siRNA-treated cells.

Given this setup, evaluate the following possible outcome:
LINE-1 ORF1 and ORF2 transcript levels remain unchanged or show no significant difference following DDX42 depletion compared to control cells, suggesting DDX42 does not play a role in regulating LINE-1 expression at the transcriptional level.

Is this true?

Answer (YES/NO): NO